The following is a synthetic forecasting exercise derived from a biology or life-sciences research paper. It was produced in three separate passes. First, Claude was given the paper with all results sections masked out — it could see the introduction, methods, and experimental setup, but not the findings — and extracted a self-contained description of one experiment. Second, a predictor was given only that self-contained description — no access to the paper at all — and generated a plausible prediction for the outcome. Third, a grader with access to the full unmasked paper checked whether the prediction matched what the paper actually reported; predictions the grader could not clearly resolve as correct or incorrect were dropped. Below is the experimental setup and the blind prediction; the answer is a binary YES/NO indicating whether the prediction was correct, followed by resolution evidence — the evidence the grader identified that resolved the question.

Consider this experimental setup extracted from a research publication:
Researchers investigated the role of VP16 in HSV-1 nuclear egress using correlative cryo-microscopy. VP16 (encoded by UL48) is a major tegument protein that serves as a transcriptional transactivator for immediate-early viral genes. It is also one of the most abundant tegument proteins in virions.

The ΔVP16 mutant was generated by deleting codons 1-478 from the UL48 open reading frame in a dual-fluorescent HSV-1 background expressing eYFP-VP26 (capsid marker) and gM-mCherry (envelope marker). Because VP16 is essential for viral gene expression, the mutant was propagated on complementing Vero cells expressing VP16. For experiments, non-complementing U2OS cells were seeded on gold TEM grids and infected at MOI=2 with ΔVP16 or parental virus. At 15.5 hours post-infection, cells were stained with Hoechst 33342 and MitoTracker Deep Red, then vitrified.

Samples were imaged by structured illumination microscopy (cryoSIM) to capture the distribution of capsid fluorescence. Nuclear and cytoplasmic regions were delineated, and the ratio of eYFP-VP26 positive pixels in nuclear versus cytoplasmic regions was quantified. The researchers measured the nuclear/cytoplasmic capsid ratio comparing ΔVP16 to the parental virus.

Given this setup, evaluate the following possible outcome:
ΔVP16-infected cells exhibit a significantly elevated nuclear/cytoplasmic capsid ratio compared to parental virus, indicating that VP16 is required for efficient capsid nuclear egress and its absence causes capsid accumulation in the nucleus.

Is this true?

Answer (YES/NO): YES